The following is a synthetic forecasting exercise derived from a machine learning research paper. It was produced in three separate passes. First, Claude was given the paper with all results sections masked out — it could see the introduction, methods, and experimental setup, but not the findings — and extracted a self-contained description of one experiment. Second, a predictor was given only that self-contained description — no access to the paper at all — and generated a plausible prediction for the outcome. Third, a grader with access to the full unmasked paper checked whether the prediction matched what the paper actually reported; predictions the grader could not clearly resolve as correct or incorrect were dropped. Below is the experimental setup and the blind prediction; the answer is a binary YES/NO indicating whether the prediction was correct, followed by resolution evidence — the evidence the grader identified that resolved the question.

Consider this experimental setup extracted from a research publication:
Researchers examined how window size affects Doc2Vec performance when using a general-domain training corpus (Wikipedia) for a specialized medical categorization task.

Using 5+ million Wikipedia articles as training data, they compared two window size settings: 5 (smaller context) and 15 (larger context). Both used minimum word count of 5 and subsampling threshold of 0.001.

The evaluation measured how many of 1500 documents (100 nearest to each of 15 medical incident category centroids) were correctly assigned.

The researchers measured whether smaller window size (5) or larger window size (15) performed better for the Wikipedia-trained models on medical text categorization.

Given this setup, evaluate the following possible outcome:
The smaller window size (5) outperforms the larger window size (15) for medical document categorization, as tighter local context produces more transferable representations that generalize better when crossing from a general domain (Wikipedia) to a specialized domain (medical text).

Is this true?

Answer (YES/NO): YES